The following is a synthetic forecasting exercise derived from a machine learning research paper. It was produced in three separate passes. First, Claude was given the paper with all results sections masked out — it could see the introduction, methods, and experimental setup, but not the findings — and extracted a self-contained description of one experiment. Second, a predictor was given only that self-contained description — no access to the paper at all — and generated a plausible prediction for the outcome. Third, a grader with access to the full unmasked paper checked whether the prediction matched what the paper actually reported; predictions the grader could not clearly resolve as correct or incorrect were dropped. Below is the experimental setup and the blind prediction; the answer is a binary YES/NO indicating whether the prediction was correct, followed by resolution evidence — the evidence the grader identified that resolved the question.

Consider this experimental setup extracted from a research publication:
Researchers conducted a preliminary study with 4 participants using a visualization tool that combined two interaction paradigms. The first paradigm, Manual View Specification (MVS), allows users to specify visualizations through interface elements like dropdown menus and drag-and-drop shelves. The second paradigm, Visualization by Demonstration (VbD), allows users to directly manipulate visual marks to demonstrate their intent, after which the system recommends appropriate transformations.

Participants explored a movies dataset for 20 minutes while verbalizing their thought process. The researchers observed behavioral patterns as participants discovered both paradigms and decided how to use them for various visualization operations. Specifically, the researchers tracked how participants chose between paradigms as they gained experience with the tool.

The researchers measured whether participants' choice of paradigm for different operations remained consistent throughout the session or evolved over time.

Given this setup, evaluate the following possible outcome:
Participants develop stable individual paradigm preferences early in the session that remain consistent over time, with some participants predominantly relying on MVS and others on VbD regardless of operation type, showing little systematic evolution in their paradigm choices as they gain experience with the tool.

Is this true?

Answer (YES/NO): NO